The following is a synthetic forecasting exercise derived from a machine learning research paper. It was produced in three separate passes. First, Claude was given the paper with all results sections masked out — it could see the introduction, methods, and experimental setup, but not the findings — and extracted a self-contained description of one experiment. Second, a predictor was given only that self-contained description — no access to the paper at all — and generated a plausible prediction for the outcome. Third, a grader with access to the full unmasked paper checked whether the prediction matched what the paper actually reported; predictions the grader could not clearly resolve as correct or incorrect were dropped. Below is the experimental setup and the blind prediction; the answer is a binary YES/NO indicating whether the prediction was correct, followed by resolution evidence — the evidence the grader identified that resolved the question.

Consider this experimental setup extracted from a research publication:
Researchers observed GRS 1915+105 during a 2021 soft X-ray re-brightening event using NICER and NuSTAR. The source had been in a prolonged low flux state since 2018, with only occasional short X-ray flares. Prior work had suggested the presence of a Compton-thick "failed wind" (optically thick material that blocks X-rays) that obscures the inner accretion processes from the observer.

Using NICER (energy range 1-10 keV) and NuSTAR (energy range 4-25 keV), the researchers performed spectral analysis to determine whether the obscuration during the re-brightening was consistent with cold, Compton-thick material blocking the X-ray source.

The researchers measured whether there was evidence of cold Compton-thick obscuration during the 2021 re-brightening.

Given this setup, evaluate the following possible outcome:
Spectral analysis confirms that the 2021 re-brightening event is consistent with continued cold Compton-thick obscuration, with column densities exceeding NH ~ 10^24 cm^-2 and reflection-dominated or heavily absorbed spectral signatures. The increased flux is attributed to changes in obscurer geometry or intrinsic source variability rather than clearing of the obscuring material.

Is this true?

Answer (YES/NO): NO